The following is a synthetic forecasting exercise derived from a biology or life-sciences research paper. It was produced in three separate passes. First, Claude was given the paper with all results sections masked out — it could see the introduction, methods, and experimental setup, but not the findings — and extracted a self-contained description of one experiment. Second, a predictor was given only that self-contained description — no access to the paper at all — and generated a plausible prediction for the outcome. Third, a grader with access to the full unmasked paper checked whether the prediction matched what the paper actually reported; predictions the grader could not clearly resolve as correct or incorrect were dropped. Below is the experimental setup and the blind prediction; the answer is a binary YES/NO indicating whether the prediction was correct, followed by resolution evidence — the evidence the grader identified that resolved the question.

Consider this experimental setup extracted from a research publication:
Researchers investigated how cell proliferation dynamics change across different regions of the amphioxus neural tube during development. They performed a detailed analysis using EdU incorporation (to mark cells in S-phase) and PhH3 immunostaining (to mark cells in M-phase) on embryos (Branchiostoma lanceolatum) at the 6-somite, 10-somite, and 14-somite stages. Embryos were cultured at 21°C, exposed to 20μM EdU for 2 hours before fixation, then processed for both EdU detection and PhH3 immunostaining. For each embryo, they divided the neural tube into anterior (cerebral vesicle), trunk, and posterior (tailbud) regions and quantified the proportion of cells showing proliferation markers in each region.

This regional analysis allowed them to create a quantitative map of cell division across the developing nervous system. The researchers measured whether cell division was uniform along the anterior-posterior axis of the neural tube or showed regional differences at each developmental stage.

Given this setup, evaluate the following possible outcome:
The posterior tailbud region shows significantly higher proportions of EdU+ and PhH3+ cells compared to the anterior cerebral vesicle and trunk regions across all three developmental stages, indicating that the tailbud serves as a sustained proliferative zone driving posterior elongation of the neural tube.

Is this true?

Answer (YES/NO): NO